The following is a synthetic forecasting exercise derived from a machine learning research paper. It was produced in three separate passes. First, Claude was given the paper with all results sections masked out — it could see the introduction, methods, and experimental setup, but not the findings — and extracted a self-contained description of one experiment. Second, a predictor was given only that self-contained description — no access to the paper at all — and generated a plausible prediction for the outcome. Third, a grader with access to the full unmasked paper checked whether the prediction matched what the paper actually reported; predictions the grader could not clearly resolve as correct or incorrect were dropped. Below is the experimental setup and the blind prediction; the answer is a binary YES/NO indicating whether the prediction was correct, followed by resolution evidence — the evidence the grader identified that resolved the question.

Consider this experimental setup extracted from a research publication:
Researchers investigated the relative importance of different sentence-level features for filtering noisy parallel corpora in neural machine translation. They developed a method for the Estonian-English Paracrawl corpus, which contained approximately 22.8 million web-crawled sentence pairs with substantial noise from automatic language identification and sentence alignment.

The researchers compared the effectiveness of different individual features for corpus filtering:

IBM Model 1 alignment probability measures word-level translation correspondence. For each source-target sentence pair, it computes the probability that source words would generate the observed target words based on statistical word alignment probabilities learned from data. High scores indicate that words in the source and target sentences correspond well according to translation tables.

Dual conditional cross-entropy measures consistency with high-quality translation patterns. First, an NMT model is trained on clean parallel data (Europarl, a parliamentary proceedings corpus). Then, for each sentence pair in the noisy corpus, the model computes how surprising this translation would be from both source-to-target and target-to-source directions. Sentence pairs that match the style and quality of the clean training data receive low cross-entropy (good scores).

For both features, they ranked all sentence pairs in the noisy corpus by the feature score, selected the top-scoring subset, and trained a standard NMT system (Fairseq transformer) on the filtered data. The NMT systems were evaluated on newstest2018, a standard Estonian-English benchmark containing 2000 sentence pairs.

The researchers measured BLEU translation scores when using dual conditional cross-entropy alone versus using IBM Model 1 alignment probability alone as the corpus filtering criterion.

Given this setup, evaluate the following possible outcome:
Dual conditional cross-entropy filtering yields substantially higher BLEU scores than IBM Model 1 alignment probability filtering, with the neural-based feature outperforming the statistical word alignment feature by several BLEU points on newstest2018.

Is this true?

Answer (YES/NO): YES